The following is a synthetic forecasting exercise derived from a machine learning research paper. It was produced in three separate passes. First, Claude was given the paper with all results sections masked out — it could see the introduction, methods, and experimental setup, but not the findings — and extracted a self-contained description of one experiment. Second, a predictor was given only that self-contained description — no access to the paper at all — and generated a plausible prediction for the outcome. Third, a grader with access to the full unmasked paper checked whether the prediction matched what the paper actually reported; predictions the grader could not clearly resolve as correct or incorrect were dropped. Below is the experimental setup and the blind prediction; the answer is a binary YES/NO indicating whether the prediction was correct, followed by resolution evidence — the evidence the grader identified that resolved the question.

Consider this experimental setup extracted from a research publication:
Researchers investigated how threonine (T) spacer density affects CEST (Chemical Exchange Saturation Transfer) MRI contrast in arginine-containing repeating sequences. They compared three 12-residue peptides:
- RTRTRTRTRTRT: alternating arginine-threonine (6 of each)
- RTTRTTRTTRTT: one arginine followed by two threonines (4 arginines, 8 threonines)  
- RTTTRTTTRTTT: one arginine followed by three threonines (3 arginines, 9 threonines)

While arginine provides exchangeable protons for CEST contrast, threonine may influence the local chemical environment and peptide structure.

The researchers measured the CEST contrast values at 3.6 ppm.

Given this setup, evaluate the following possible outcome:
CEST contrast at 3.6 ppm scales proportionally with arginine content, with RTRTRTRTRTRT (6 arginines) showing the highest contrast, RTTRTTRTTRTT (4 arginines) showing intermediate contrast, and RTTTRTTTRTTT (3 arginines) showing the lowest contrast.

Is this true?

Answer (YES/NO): NO